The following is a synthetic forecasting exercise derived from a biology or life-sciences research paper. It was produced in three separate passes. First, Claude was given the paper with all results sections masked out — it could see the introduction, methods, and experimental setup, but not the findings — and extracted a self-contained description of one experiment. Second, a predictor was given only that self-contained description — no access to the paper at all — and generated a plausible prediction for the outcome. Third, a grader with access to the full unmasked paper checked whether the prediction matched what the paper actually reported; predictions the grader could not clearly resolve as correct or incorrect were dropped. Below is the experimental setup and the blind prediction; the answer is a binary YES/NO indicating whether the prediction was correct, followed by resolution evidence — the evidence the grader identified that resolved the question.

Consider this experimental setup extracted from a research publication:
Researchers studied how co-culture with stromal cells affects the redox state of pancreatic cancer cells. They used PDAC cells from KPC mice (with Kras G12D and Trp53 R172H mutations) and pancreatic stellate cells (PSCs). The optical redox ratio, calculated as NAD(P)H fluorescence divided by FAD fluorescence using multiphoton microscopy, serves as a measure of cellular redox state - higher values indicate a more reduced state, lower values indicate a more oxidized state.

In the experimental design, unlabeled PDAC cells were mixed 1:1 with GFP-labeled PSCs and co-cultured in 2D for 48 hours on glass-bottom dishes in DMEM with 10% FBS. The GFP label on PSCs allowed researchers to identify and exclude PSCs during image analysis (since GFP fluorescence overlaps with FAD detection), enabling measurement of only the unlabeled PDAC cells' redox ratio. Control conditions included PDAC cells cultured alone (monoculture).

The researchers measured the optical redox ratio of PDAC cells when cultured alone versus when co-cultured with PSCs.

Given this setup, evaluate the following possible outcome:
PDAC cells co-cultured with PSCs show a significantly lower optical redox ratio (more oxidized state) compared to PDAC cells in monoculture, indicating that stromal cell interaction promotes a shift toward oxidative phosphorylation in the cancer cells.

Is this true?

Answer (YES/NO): NO